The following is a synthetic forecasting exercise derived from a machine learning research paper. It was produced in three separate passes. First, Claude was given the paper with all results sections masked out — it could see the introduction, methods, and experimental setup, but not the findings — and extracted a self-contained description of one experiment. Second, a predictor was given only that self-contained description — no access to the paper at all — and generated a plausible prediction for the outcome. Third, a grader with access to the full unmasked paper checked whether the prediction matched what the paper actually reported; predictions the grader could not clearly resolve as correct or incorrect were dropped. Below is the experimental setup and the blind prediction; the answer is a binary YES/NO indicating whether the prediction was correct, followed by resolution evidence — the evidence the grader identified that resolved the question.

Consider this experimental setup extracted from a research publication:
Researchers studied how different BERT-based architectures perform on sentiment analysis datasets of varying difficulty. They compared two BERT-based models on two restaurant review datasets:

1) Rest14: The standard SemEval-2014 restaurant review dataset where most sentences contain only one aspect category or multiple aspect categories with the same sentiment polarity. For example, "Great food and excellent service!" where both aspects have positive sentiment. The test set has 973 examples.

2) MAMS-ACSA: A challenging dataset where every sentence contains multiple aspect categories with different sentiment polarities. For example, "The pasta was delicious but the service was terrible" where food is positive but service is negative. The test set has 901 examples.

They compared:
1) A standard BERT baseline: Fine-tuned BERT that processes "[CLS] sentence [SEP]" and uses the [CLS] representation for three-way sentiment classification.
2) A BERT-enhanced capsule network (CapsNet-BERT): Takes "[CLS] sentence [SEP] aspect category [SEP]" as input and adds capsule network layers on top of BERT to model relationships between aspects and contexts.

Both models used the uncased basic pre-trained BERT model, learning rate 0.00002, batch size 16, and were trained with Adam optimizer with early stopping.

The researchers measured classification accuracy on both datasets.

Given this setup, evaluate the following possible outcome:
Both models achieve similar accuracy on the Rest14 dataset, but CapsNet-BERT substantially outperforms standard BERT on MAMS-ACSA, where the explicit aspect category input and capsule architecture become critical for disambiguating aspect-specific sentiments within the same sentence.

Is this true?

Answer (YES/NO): NO